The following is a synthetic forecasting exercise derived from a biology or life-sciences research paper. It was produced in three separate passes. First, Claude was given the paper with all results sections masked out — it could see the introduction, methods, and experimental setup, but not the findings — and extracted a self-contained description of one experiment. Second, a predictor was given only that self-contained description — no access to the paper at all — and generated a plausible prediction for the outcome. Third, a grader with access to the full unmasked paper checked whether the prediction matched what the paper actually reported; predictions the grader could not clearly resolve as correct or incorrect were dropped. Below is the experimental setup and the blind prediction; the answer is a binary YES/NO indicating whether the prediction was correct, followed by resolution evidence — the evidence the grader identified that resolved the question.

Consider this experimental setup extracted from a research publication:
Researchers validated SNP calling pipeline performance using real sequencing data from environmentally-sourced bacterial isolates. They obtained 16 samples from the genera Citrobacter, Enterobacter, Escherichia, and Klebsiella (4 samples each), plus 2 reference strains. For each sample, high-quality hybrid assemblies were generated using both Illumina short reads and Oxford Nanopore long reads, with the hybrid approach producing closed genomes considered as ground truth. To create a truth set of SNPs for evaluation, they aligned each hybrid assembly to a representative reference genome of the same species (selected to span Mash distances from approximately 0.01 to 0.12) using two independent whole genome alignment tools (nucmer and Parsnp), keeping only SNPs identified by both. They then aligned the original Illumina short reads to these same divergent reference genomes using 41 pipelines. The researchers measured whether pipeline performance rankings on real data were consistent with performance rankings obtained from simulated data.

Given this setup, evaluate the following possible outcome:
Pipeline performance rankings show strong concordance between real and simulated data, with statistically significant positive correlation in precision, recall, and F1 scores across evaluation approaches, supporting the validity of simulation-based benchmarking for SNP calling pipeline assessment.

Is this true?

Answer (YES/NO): NO